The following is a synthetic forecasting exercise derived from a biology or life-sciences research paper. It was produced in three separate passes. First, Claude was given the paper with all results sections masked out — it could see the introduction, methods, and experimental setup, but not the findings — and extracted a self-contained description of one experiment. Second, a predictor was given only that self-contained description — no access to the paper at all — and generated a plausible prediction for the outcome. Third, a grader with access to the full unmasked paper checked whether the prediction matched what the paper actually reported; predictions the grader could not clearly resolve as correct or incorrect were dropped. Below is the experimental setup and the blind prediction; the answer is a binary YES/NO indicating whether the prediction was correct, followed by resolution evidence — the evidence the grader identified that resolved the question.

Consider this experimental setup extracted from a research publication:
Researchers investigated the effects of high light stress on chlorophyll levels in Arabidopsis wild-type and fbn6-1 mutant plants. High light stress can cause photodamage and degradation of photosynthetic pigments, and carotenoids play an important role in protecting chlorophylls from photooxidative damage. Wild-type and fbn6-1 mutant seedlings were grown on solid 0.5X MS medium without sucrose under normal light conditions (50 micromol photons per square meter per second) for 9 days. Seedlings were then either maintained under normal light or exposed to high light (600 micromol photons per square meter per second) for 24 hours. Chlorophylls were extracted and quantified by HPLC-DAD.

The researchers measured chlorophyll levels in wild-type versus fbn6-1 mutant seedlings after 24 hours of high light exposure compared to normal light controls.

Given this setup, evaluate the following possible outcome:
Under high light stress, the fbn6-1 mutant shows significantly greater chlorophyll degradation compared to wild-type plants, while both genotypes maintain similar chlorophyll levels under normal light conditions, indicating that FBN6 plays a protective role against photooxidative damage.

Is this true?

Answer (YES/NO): NO